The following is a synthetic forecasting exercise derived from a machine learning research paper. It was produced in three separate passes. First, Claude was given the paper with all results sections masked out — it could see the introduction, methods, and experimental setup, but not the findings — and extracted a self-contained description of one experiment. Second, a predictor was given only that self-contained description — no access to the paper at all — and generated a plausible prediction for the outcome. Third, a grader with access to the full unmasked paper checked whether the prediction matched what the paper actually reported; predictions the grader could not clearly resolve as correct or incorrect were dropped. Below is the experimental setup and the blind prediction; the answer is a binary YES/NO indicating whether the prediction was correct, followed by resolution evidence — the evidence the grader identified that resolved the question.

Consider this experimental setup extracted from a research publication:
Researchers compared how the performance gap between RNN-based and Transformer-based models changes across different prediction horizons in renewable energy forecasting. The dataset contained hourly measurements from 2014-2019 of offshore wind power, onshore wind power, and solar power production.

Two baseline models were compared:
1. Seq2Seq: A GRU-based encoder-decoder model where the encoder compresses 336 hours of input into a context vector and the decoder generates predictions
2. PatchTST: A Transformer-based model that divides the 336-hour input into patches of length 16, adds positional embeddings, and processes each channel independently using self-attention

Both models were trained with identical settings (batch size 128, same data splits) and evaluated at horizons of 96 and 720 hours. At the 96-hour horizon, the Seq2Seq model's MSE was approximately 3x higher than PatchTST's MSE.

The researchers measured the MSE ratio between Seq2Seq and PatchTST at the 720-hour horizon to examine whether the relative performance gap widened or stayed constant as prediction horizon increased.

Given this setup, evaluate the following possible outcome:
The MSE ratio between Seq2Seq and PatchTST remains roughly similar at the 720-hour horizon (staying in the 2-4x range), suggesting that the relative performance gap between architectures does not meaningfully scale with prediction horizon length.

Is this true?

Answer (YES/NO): NO